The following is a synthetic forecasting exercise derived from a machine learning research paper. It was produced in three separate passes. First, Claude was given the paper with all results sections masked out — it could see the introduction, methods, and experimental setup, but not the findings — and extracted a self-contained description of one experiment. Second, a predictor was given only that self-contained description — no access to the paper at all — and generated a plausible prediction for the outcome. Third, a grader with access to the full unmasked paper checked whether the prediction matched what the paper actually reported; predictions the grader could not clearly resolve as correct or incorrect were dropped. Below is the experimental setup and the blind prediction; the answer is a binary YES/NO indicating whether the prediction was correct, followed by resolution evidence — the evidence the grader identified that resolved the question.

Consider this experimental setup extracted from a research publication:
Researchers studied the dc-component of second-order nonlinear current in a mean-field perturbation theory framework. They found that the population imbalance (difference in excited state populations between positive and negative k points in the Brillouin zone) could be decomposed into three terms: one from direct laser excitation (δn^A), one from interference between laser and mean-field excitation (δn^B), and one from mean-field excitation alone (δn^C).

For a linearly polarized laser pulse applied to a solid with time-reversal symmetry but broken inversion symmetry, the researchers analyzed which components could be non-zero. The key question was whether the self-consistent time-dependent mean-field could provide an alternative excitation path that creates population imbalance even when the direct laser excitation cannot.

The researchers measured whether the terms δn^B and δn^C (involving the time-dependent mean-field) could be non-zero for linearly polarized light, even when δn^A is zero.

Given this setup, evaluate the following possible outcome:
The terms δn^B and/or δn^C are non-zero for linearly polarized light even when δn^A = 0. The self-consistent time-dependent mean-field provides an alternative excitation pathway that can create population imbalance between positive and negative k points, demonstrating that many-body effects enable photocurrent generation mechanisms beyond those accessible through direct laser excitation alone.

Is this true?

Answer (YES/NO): NO